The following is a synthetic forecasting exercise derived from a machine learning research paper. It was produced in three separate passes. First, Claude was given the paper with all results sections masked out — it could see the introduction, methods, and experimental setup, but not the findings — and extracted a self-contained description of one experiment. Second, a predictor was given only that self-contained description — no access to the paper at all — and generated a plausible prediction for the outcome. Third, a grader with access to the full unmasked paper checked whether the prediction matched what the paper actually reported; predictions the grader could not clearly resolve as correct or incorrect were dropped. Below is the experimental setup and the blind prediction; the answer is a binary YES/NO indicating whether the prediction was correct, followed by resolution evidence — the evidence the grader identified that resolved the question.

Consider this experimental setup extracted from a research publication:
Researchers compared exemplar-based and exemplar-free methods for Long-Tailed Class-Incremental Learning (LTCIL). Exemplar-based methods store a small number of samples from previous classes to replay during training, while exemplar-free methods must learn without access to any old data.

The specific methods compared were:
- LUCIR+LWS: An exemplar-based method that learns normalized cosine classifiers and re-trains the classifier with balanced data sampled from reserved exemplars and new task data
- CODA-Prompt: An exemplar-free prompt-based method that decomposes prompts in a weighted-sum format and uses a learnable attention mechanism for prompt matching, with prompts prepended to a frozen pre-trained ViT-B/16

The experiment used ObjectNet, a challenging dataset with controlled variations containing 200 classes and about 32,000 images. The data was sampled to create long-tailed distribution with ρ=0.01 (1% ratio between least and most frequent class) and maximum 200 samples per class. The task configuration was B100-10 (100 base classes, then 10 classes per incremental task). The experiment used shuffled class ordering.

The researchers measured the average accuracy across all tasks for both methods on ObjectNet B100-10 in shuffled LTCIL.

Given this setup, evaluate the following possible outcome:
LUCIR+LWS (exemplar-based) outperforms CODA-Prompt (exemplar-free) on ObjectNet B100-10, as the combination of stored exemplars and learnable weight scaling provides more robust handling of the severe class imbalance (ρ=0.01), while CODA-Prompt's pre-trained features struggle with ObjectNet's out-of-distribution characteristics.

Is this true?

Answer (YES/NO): NO